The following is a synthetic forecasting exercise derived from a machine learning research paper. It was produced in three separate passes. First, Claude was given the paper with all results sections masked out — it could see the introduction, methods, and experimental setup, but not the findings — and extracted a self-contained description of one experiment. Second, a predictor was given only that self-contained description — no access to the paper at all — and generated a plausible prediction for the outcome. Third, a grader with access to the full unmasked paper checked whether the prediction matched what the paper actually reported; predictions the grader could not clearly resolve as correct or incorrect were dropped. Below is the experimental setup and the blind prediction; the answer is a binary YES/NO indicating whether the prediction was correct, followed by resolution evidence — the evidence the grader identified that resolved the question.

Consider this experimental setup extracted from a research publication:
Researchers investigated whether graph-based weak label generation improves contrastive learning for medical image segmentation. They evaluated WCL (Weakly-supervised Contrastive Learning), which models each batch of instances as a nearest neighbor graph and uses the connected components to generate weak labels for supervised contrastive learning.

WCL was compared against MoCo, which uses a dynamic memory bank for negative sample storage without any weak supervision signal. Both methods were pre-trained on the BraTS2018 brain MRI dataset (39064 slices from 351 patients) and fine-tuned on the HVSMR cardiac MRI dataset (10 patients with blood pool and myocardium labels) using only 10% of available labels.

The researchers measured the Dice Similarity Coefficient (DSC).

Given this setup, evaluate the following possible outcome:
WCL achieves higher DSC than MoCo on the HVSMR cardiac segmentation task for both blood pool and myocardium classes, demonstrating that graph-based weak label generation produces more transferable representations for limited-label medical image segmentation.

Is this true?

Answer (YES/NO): NO